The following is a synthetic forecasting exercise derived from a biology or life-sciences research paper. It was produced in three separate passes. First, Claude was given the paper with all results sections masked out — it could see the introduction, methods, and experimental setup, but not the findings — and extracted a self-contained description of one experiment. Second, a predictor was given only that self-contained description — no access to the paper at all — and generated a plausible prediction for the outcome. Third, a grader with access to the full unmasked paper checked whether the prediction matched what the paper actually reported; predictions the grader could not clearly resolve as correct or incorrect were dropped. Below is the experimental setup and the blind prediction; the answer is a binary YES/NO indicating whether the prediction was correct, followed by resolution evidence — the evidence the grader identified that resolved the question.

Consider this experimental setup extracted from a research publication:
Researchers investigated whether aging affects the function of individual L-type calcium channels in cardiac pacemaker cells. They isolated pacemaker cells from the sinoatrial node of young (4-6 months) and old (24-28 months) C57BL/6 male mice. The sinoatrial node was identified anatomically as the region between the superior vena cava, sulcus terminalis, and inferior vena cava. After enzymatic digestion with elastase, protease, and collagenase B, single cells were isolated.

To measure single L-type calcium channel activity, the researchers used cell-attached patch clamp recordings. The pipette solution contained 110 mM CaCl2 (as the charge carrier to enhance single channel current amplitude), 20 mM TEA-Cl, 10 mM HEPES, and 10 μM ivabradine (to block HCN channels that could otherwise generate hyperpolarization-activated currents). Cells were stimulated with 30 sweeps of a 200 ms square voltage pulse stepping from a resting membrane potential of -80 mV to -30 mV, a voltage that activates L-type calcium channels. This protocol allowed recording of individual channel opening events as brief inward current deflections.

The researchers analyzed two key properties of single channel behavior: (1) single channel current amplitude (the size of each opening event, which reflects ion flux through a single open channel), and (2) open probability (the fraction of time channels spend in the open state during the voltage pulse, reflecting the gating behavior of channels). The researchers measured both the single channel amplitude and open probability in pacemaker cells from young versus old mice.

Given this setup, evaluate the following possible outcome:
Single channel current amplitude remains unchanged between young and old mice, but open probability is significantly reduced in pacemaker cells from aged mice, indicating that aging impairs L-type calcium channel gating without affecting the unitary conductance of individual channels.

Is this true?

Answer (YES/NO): YES